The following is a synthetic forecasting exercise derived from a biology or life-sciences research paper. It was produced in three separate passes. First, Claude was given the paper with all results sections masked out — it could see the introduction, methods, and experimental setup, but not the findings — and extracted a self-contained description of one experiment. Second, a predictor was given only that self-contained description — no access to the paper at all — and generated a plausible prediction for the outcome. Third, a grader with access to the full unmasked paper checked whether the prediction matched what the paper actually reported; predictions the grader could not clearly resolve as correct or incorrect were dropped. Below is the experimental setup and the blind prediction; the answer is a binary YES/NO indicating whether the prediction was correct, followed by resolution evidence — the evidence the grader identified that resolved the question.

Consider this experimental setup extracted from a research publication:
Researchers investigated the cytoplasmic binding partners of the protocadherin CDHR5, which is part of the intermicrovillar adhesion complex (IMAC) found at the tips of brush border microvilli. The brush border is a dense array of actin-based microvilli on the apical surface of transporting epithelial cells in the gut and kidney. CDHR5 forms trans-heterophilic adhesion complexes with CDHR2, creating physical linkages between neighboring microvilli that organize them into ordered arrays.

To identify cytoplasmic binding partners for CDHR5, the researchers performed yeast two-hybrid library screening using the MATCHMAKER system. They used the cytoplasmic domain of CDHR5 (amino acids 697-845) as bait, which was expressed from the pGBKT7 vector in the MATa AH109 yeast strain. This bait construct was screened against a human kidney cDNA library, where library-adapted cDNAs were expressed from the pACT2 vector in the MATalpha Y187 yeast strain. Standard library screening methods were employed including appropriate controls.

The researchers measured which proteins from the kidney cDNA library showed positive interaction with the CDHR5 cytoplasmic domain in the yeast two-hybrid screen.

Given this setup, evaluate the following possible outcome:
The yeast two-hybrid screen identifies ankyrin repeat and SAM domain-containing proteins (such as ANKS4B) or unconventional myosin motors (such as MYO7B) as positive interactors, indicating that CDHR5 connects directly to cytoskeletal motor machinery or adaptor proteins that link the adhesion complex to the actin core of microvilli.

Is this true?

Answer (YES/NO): NO